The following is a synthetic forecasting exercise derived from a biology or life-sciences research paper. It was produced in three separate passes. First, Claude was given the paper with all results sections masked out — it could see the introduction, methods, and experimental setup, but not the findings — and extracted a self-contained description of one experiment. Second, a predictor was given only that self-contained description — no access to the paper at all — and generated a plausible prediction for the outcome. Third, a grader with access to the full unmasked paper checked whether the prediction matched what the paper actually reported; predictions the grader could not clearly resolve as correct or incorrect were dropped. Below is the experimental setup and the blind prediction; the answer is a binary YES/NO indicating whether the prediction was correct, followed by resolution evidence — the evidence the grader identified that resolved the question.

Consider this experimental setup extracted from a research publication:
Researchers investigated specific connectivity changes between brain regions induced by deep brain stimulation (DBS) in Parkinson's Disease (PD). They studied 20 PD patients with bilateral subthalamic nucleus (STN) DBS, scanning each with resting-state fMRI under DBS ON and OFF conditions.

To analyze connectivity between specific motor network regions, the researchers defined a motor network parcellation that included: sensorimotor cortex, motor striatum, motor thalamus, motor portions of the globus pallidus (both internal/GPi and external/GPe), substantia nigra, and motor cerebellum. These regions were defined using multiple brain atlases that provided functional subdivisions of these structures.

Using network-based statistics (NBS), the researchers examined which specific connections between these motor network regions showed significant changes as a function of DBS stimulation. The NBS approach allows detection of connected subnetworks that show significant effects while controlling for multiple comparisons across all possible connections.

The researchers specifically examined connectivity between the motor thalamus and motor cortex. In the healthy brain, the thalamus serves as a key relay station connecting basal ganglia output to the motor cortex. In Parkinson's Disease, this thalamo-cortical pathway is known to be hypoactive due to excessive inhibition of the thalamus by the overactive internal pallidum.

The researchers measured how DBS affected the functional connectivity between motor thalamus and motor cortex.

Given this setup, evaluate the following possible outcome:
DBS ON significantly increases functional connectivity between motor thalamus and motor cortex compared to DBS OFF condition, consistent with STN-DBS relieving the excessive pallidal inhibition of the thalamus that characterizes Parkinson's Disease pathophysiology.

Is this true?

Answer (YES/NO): YES